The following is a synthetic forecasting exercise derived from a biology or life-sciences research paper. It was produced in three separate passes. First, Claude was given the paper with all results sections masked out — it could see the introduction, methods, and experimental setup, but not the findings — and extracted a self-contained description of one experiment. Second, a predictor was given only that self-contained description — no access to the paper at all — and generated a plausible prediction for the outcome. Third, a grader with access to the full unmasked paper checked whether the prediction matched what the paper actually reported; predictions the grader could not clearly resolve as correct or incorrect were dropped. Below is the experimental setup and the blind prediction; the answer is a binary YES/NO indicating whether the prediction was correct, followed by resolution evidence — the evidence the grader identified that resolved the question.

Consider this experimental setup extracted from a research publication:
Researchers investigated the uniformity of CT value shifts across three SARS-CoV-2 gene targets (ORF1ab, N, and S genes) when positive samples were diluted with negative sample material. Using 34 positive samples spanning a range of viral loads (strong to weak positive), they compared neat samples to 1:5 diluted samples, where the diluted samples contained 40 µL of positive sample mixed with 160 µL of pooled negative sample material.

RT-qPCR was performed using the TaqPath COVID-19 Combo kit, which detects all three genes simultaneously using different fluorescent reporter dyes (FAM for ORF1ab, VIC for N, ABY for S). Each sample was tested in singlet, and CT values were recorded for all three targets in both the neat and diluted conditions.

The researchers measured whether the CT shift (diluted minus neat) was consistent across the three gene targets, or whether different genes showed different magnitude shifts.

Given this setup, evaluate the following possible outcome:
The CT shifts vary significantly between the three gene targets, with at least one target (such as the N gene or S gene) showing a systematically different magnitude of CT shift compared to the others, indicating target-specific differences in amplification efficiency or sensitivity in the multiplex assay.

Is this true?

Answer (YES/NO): YES